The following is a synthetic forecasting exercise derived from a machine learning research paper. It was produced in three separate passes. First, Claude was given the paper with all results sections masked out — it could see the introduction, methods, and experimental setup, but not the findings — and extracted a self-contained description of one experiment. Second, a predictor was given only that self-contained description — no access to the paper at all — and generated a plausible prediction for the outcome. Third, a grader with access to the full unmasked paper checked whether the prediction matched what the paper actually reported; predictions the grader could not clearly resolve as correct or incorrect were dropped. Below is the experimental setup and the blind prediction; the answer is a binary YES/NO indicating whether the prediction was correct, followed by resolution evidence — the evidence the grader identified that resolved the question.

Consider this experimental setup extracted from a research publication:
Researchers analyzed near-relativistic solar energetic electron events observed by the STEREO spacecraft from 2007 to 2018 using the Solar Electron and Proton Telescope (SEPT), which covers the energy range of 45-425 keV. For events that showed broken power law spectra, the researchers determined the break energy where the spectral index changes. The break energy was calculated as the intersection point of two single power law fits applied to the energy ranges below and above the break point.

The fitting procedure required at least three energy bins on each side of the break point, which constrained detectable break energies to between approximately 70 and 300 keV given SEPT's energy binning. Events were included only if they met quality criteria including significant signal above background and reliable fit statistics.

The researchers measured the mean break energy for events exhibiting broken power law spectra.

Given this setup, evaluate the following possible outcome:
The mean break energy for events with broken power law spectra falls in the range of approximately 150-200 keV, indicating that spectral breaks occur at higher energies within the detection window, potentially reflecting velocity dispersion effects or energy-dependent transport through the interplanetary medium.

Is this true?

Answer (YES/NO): NO